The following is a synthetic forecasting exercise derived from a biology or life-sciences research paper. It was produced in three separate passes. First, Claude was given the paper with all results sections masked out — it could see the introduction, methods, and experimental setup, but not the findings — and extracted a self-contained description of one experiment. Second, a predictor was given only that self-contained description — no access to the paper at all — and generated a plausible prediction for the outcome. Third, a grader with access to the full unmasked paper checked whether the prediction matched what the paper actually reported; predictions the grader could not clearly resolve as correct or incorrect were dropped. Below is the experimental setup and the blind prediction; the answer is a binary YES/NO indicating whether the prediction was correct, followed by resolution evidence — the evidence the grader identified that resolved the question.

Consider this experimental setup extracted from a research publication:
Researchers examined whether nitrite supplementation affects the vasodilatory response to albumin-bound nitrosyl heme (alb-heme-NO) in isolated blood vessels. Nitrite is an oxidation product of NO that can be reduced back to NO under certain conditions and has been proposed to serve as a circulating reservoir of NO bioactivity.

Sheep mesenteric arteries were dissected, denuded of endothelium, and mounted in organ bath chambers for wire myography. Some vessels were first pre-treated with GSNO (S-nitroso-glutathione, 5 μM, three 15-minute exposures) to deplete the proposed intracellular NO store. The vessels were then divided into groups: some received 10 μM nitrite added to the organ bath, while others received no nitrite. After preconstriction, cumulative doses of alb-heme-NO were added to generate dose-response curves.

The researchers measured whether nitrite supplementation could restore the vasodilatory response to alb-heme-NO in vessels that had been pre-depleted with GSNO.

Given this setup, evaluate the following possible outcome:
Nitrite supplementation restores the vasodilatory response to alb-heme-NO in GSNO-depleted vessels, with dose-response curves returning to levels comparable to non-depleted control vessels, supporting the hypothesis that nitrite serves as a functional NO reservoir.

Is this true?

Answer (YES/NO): YES